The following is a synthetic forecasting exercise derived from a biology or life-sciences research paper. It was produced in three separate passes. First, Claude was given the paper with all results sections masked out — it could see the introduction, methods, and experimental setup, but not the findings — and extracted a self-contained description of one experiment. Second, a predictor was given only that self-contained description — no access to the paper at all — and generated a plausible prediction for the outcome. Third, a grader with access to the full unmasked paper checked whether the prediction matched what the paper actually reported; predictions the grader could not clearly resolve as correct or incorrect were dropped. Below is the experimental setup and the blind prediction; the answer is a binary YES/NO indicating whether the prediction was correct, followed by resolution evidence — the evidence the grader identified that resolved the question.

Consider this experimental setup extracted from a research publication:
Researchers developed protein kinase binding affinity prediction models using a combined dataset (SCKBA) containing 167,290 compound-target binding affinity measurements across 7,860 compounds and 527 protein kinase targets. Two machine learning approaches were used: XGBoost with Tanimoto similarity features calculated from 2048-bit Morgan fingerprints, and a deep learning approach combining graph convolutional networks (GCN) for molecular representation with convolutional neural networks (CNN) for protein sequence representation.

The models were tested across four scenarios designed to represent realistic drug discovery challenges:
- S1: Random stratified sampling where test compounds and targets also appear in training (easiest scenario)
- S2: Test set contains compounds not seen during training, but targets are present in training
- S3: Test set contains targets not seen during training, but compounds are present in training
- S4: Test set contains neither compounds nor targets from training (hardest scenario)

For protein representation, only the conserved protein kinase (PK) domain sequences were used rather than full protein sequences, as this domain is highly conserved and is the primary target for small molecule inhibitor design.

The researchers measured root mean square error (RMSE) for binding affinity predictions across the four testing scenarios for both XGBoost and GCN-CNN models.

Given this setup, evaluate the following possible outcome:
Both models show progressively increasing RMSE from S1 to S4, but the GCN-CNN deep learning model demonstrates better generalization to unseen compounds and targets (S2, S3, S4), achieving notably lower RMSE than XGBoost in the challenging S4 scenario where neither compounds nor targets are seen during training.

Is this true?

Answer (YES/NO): NO